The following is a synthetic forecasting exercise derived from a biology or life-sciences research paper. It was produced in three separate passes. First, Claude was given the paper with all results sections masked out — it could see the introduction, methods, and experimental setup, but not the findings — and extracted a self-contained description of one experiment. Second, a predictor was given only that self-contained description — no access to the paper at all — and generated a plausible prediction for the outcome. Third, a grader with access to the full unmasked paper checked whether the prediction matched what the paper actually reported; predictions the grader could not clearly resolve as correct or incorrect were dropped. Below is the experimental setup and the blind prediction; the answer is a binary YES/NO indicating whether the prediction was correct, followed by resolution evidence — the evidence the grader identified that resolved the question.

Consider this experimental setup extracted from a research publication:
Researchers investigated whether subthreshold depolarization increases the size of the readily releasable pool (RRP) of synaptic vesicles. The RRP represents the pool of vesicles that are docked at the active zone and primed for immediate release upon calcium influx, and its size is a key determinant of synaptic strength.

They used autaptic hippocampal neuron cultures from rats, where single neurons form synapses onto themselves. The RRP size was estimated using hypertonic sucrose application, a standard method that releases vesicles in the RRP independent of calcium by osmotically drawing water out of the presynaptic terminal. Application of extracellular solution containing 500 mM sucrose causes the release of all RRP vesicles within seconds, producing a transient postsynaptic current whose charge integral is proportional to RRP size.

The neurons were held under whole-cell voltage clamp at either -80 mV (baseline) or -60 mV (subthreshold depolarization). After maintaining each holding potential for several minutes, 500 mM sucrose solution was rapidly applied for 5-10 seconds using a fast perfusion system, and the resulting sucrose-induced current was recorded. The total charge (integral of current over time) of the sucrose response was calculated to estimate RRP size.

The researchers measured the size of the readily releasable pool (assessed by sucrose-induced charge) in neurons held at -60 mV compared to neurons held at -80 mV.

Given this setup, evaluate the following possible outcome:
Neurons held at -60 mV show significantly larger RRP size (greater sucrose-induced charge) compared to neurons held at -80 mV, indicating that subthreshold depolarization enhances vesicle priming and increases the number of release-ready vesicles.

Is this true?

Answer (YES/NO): YES